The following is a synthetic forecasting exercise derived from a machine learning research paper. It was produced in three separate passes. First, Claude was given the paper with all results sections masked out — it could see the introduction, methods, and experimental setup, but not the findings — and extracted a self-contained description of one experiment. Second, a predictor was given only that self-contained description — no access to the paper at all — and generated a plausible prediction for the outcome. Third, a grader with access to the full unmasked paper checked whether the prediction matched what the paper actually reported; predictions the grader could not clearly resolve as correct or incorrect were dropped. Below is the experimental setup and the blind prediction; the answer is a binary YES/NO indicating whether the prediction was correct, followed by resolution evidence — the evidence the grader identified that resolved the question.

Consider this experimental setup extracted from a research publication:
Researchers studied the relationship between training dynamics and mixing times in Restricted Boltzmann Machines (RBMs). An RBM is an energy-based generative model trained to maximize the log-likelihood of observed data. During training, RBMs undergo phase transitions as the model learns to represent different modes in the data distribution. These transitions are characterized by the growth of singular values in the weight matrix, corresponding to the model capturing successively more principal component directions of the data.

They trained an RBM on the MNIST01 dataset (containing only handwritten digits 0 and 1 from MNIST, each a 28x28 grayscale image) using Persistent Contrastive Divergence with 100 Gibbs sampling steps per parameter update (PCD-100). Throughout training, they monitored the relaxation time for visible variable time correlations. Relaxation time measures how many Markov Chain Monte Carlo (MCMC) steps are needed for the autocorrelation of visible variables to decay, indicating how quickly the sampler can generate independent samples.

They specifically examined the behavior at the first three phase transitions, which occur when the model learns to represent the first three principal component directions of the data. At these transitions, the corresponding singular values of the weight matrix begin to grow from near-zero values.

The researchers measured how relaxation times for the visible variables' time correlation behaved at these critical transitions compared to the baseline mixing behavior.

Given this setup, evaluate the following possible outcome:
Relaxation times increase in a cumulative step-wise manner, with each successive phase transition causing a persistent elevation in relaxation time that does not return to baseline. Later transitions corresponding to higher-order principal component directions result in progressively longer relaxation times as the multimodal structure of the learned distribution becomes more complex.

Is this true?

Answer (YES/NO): NO